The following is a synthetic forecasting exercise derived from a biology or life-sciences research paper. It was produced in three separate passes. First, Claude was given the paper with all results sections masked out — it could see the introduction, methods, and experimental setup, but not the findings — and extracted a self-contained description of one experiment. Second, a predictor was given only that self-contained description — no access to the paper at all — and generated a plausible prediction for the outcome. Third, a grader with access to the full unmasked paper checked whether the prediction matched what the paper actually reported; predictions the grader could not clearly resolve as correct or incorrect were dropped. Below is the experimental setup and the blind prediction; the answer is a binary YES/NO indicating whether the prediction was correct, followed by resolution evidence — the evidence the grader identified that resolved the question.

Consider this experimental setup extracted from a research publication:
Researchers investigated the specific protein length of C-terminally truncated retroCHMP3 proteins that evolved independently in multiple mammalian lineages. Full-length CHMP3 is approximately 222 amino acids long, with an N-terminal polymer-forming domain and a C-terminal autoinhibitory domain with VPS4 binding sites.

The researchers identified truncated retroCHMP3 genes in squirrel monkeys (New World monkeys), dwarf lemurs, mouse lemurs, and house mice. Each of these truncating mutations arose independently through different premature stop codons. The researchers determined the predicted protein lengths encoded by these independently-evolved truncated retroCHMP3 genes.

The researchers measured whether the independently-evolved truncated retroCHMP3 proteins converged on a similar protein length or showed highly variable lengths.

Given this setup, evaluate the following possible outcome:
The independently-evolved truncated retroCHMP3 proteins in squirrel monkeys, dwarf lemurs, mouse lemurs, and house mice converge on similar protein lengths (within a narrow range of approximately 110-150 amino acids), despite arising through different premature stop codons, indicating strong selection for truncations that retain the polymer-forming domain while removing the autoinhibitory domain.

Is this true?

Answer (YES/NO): NO